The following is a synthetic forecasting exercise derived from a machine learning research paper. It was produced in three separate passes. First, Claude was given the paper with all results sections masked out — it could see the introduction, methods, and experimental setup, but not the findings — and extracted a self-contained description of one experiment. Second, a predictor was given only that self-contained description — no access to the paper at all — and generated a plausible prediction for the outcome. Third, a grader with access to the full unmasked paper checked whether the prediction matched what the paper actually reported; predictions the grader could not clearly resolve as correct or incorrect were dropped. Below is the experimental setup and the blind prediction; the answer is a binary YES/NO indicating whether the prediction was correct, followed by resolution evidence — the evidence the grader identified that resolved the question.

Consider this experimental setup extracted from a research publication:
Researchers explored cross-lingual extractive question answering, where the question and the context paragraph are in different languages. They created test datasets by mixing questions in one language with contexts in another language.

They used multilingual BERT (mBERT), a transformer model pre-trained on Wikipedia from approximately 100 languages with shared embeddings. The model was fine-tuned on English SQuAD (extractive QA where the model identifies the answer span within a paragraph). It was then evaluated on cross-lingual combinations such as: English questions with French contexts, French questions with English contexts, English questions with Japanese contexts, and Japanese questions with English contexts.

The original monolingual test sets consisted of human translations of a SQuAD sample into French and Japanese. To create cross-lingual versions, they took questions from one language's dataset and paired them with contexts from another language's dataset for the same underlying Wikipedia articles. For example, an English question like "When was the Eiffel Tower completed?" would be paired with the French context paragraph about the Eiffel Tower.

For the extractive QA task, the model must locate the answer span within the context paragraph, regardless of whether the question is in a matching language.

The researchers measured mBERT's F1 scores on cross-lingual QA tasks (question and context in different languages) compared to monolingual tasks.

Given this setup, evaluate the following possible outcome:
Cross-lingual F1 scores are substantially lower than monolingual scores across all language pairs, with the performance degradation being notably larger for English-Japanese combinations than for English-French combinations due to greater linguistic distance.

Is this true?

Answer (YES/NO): NO